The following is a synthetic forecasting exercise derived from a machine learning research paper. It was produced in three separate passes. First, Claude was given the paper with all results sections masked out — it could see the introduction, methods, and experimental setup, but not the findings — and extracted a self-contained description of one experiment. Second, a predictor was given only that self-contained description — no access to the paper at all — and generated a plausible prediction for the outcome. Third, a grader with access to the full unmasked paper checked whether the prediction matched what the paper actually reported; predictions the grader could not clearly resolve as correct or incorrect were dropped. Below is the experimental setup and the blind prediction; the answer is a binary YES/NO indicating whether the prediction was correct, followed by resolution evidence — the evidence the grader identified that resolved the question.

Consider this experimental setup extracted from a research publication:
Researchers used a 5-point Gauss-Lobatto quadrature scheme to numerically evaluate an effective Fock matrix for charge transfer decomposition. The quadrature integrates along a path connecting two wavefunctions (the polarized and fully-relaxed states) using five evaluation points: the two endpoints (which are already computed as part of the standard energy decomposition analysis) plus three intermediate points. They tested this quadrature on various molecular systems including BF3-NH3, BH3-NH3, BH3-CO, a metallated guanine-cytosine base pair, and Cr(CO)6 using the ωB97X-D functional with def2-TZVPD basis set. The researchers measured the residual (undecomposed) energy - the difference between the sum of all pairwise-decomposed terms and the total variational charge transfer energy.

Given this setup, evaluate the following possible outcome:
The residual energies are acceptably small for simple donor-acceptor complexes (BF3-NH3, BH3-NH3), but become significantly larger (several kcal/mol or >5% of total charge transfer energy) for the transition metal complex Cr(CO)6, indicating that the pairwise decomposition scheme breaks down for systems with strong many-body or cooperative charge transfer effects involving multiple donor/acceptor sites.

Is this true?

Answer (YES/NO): NO